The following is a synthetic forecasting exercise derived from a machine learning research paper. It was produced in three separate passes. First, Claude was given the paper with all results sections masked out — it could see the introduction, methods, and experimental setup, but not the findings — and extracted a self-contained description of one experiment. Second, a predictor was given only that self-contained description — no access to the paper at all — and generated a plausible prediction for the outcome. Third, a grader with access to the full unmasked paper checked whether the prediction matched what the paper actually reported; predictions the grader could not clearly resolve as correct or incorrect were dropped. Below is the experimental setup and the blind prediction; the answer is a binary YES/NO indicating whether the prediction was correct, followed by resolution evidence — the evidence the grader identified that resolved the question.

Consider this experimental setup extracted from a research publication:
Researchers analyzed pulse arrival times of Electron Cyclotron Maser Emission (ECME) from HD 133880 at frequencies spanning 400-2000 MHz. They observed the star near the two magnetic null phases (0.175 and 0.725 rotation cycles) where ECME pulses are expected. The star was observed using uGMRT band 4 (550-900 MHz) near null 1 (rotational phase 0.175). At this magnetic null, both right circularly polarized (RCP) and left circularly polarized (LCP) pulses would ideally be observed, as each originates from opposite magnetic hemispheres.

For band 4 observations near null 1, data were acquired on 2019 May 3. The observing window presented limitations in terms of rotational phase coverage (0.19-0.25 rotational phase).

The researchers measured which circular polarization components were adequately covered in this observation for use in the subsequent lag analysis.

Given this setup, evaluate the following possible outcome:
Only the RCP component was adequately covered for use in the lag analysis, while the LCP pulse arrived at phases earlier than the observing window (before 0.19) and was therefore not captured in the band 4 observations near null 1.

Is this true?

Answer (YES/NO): YES